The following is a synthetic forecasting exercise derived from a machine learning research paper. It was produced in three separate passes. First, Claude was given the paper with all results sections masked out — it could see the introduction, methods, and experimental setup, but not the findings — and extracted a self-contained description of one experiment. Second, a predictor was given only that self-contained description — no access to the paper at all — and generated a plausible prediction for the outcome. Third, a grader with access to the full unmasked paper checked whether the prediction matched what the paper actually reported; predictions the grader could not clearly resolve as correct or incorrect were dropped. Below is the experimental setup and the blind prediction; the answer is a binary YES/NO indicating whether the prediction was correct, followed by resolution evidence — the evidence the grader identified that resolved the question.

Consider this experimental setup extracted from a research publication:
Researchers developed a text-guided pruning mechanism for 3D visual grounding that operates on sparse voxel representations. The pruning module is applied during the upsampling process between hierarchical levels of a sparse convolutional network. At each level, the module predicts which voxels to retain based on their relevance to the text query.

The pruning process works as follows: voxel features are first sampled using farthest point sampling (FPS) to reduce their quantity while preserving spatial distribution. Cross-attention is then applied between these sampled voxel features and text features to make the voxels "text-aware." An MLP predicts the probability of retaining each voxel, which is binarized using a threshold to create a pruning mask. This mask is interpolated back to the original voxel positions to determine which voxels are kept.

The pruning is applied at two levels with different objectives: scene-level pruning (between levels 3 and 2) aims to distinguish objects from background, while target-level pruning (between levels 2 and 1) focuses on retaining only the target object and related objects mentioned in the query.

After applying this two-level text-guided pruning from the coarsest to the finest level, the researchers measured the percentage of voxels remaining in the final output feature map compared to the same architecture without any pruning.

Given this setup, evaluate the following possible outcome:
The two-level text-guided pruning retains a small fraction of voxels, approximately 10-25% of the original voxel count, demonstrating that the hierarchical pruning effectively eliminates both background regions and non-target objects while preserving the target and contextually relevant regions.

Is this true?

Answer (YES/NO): NO